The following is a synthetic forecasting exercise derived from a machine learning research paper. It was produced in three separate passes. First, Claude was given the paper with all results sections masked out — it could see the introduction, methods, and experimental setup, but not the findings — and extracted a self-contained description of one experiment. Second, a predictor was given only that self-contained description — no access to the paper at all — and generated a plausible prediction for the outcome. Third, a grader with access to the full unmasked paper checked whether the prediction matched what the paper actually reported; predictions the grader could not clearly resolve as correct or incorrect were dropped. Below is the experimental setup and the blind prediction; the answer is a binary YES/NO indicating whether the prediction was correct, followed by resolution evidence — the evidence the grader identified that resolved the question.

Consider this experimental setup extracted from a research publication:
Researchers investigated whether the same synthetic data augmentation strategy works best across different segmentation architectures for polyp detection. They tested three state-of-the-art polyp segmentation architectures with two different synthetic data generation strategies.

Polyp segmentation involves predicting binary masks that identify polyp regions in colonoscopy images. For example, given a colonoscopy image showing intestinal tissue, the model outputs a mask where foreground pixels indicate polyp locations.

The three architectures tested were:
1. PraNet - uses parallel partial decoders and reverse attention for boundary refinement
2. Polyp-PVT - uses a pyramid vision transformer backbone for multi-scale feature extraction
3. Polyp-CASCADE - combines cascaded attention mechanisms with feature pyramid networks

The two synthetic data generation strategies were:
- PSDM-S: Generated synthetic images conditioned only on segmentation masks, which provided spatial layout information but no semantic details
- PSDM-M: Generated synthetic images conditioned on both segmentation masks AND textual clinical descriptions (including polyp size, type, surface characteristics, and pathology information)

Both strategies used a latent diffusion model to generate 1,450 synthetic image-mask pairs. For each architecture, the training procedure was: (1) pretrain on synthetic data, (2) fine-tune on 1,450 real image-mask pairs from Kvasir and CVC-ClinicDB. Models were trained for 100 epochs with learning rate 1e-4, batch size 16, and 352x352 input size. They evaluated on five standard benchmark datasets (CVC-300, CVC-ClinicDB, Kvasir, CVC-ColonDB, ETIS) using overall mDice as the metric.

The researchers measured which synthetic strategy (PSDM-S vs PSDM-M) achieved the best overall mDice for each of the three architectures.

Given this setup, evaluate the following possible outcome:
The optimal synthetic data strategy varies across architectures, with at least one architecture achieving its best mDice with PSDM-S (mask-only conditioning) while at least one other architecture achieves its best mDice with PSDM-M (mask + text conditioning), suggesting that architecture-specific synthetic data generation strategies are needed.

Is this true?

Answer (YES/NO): YES